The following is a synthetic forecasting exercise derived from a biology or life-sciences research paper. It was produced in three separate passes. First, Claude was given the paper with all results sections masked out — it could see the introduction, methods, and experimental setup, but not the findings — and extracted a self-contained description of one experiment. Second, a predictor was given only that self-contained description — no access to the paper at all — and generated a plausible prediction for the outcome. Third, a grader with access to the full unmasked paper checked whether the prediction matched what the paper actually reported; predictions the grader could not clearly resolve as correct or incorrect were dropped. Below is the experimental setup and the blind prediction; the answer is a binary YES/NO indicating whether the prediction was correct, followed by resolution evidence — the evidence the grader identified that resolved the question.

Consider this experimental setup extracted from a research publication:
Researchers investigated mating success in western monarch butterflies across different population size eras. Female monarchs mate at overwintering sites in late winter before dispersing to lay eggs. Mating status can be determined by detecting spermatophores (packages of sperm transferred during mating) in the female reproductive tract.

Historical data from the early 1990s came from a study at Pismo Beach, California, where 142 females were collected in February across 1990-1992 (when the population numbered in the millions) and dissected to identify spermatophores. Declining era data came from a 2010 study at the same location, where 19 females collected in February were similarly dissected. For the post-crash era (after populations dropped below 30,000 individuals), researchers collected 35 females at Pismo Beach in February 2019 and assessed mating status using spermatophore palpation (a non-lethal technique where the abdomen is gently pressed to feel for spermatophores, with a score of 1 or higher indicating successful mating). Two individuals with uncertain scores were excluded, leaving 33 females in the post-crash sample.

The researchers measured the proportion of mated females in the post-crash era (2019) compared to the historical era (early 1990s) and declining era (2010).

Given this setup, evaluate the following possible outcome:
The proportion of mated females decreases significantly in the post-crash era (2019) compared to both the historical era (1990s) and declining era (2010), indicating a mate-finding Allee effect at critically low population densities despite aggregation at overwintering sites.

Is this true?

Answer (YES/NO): NO